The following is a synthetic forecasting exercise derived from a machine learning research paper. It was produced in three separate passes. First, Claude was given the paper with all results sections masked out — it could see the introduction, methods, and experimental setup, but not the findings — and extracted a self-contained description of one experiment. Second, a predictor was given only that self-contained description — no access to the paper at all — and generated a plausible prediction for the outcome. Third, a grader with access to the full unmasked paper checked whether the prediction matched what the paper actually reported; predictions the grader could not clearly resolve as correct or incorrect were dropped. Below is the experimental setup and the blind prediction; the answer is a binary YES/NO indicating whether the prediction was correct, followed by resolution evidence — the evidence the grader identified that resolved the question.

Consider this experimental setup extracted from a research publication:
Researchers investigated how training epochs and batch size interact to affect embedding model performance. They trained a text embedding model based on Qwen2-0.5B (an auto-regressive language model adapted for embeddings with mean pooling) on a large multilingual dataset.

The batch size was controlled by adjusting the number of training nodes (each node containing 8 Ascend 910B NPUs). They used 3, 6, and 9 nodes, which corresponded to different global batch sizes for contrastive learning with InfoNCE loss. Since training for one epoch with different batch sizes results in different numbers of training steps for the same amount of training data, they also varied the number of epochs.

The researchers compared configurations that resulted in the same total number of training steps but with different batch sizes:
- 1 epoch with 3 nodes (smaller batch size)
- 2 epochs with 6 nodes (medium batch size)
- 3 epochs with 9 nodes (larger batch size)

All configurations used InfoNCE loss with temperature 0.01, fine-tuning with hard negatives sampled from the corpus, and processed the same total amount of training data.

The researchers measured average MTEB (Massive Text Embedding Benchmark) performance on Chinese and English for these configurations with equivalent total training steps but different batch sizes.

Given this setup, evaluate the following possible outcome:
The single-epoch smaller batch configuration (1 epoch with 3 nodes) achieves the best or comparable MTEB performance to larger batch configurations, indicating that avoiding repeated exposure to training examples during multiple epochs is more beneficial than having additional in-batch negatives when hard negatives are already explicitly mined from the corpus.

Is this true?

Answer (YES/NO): YES